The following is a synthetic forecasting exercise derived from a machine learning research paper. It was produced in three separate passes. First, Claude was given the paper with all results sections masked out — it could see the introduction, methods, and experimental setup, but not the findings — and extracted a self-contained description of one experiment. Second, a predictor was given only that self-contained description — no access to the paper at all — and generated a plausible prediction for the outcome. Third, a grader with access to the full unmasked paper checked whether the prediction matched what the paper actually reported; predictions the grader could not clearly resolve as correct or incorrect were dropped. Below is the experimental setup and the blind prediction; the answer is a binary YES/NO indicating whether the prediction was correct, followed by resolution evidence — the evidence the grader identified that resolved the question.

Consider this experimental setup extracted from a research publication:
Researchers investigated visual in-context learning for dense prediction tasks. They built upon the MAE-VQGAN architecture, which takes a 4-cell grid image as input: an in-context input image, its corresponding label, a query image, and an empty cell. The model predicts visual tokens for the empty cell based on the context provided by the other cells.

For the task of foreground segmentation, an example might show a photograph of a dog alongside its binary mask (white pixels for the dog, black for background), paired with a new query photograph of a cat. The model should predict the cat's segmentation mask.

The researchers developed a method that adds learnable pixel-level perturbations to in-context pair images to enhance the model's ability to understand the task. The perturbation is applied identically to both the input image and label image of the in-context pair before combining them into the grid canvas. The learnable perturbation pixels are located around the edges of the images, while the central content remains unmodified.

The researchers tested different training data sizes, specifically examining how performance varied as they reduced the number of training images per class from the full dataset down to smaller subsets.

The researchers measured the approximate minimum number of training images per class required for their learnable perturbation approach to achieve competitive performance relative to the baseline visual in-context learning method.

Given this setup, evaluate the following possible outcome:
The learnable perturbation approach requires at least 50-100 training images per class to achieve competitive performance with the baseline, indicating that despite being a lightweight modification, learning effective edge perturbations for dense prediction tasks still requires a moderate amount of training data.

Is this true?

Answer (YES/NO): YES